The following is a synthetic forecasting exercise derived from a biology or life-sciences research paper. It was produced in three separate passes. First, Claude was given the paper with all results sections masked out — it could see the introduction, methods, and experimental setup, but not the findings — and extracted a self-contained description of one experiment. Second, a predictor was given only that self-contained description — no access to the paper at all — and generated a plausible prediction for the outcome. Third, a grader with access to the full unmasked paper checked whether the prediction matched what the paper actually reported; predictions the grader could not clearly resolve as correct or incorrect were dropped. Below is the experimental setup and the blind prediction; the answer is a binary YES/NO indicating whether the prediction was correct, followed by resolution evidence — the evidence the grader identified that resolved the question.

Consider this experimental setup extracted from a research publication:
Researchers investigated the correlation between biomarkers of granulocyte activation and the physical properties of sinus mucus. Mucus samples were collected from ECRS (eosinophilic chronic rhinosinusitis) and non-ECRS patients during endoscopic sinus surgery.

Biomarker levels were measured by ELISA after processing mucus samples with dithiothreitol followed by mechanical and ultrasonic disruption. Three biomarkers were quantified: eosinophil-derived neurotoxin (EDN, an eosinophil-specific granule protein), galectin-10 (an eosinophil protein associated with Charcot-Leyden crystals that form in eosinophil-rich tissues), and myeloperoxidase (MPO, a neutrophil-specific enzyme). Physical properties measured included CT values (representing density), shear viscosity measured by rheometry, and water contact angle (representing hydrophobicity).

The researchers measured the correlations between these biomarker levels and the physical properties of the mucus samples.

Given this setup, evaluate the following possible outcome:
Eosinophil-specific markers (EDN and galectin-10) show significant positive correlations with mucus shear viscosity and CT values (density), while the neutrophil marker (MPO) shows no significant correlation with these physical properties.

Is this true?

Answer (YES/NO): YES